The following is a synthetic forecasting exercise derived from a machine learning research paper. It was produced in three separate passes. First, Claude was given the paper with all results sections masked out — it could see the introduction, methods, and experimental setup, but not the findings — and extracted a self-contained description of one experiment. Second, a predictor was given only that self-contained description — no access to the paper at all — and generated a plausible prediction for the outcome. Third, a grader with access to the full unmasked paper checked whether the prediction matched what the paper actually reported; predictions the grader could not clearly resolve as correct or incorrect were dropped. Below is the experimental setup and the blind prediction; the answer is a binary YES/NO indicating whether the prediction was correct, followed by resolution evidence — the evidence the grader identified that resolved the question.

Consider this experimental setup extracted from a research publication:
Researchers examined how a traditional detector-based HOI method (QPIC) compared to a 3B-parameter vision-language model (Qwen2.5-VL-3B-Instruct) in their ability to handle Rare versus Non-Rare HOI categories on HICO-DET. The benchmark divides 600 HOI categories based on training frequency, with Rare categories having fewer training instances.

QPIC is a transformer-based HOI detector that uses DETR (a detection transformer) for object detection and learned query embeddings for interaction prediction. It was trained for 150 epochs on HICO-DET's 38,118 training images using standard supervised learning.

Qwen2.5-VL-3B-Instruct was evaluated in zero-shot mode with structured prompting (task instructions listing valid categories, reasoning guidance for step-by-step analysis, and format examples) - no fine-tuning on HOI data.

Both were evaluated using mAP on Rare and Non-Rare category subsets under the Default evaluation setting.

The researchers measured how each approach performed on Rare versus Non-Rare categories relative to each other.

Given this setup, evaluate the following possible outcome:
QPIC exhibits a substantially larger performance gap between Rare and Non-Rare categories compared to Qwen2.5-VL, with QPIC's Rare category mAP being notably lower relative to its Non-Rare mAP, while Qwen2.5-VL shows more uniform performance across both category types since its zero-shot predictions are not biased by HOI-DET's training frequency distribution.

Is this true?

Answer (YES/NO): NO